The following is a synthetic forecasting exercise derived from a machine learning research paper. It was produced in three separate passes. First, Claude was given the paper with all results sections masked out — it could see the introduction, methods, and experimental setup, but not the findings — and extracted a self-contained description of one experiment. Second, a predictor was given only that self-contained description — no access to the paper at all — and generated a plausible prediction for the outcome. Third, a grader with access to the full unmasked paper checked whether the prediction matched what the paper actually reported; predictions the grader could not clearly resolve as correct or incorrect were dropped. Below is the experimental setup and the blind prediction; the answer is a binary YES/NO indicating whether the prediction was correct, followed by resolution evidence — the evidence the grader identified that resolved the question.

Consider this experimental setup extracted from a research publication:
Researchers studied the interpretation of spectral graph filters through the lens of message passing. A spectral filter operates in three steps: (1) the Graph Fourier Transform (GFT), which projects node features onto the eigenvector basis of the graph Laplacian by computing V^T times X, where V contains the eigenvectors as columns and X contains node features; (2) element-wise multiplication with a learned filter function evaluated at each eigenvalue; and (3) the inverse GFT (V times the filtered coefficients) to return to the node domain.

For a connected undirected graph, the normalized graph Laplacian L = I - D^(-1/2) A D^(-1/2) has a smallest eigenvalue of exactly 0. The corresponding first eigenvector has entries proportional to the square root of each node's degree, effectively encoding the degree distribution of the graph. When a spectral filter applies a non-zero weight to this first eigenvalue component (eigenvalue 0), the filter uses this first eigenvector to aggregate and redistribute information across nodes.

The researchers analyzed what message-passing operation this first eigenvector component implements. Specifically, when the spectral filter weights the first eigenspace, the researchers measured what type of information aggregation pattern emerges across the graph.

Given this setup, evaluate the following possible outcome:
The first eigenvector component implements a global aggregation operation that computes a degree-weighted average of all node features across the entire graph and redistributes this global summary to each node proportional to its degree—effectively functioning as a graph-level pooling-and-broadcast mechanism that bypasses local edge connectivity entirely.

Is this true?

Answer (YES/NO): NO